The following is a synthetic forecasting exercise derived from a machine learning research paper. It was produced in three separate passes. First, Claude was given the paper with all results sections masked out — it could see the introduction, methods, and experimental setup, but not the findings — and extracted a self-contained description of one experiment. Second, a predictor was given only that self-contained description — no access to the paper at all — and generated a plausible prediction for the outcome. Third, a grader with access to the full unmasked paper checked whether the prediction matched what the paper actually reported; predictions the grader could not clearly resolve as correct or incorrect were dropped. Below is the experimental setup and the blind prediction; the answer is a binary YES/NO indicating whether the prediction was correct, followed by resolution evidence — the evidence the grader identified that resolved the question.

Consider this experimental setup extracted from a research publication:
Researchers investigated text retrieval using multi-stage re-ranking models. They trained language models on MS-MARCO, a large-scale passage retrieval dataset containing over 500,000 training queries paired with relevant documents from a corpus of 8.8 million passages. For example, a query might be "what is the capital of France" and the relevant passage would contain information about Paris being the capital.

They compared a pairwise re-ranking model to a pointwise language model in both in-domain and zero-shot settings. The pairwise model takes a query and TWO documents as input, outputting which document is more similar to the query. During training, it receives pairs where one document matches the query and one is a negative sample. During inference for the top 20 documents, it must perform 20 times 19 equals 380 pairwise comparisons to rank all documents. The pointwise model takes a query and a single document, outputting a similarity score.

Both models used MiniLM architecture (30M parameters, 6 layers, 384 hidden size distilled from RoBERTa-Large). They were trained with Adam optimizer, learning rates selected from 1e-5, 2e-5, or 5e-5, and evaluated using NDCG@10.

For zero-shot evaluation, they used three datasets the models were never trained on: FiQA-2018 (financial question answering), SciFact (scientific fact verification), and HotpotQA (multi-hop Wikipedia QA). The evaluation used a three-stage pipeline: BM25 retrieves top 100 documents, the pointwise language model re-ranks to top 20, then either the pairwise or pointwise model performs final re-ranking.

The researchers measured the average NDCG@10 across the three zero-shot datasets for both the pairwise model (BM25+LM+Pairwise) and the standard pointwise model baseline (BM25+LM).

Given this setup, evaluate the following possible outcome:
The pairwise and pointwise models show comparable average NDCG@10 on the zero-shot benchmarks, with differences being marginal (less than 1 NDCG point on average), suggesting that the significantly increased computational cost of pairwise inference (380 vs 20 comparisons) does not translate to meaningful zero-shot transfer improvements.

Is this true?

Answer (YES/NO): NO